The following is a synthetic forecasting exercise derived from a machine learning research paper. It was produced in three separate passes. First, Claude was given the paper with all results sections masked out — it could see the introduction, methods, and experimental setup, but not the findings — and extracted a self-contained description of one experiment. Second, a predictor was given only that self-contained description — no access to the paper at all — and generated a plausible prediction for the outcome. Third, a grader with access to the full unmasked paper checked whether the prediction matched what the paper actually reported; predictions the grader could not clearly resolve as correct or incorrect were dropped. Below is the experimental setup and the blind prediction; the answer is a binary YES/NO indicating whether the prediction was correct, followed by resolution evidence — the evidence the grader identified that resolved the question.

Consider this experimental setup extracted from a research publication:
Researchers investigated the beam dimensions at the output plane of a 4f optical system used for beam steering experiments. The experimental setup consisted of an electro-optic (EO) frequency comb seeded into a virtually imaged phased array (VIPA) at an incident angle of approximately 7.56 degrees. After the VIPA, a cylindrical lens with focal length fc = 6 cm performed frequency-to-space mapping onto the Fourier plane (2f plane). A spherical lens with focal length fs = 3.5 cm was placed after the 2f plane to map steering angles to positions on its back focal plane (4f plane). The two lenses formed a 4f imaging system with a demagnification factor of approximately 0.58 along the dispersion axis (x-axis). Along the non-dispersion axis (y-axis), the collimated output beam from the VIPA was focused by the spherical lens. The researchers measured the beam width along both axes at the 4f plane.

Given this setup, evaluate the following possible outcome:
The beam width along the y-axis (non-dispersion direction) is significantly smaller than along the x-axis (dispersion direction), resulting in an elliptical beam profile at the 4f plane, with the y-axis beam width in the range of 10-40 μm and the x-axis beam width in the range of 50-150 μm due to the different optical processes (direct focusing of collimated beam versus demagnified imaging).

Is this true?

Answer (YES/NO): NO